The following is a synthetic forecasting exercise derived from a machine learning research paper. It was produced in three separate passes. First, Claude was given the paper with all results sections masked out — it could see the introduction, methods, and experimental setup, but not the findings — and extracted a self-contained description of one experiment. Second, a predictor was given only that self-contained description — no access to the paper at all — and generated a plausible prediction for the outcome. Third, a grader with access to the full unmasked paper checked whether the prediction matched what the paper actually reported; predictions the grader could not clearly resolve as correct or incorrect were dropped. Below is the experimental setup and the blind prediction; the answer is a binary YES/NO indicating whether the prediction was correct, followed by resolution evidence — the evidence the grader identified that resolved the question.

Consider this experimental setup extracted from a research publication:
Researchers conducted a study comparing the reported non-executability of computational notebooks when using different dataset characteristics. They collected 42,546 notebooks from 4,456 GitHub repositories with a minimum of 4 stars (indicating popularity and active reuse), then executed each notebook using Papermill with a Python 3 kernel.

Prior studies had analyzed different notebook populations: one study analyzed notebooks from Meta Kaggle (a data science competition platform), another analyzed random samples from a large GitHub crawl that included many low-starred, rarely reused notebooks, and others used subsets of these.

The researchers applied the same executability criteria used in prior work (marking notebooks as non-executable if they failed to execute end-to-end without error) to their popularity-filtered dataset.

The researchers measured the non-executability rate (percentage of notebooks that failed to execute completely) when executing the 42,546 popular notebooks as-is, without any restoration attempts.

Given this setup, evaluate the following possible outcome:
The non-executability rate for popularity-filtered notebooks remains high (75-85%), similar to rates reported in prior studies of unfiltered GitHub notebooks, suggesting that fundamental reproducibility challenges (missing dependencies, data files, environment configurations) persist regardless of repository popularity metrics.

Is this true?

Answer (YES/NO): YES